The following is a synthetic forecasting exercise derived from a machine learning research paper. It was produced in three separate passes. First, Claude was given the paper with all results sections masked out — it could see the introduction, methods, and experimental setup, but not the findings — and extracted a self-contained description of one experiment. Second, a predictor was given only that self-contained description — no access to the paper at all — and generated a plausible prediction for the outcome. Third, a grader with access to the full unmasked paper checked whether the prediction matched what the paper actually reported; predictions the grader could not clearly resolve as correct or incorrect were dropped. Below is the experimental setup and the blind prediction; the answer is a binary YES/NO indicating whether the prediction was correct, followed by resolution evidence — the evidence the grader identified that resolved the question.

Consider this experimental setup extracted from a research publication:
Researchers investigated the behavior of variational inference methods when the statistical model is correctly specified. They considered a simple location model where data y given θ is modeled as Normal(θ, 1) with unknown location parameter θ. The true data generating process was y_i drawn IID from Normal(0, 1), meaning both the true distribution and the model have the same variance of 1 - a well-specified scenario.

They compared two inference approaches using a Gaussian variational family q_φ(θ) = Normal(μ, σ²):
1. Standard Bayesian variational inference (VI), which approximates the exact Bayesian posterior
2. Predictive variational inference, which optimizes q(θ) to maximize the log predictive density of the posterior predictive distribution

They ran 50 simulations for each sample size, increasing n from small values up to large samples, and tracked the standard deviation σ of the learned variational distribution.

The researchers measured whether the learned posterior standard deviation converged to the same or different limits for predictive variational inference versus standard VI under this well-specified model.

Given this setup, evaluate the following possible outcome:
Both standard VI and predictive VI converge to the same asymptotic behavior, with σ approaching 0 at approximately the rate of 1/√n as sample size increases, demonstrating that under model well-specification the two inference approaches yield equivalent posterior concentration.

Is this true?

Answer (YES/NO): YES